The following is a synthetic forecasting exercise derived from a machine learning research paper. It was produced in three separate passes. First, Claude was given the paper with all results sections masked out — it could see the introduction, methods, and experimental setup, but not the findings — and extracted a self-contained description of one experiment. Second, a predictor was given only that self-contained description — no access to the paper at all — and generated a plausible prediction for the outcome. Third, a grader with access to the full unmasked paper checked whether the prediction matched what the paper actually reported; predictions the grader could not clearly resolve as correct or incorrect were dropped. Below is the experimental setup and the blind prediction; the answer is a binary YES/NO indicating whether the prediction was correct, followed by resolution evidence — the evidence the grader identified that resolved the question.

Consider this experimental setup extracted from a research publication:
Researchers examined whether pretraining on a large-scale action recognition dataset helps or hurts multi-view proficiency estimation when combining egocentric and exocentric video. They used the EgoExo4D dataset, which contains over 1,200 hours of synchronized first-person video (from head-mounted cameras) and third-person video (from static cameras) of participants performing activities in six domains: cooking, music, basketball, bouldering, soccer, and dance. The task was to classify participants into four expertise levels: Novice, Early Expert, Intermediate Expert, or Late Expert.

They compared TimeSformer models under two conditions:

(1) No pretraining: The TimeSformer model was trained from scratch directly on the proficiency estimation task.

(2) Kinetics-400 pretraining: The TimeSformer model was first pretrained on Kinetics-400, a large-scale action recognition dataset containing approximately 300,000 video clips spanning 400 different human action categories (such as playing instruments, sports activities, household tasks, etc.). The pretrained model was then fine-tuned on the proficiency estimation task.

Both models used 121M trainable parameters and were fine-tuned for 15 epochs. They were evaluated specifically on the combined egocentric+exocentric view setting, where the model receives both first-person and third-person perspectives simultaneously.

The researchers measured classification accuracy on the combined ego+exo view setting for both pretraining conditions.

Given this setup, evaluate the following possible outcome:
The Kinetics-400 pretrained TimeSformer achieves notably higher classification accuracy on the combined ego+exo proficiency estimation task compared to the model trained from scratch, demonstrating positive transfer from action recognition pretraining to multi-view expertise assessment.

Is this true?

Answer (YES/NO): NO